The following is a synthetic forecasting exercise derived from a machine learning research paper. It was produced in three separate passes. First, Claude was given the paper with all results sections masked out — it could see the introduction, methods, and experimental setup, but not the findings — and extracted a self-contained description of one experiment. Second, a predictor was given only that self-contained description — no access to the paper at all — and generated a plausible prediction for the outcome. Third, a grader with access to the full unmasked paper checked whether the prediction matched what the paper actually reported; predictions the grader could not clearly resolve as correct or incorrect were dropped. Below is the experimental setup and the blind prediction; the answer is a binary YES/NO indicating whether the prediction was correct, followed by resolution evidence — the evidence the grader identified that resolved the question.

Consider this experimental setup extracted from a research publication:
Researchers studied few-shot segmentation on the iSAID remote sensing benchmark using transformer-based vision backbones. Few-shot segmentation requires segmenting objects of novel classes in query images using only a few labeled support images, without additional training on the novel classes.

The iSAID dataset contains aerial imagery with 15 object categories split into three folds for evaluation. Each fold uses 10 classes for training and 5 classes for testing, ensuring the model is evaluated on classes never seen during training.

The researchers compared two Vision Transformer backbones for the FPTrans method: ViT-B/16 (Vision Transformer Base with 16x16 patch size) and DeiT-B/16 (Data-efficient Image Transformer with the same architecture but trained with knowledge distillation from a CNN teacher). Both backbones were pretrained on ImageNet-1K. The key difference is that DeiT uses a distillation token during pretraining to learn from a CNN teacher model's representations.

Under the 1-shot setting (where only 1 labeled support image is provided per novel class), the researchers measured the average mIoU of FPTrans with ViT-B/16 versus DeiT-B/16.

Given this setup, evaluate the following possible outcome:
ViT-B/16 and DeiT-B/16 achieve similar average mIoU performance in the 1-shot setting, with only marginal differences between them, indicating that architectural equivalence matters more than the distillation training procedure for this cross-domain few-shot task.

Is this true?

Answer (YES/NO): YES